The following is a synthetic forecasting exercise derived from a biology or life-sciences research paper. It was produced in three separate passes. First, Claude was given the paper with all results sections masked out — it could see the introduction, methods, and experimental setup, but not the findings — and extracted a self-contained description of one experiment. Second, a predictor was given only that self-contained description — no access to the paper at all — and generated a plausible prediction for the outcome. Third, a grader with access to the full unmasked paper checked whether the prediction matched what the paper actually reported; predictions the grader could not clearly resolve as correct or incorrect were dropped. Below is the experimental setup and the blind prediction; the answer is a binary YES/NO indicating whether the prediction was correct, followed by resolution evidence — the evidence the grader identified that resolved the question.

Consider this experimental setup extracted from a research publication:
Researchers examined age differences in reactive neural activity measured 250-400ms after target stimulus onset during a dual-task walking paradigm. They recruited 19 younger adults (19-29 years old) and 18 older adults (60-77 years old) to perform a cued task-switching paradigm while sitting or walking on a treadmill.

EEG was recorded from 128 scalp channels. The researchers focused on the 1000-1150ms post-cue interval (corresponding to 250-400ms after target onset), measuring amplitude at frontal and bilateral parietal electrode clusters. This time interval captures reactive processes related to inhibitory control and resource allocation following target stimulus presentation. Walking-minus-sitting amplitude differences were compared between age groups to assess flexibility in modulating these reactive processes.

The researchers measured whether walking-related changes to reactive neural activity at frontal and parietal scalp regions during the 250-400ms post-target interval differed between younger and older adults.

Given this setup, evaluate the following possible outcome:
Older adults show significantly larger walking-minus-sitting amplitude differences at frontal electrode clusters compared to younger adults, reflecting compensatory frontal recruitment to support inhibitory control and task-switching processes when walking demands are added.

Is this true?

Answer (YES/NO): NO